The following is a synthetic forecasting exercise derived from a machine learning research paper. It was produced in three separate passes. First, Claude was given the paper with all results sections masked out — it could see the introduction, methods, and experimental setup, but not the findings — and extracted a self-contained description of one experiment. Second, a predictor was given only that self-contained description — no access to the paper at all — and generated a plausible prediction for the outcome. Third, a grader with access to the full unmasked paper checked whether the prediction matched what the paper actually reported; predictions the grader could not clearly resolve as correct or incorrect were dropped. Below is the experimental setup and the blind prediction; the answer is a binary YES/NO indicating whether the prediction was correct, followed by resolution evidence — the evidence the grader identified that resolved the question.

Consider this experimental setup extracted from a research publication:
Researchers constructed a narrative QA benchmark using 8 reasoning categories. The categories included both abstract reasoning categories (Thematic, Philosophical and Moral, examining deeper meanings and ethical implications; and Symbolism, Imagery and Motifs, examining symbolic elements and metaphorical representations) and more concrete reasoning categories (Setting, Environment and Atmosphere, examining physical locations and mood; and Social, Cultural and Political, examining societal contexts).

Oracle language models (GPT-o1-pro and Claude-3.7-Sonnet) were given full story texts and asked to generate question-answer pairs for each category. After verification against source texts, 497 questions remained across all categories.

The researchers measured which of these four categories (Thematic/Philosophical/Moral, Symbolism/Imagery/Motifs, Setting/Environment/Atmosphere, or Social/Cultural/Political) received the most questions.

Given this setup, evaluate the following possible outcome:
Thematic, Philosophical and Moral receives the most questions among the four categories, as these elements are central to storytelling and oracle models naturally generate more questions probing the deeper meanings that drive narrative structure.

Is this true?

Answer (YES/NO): NO